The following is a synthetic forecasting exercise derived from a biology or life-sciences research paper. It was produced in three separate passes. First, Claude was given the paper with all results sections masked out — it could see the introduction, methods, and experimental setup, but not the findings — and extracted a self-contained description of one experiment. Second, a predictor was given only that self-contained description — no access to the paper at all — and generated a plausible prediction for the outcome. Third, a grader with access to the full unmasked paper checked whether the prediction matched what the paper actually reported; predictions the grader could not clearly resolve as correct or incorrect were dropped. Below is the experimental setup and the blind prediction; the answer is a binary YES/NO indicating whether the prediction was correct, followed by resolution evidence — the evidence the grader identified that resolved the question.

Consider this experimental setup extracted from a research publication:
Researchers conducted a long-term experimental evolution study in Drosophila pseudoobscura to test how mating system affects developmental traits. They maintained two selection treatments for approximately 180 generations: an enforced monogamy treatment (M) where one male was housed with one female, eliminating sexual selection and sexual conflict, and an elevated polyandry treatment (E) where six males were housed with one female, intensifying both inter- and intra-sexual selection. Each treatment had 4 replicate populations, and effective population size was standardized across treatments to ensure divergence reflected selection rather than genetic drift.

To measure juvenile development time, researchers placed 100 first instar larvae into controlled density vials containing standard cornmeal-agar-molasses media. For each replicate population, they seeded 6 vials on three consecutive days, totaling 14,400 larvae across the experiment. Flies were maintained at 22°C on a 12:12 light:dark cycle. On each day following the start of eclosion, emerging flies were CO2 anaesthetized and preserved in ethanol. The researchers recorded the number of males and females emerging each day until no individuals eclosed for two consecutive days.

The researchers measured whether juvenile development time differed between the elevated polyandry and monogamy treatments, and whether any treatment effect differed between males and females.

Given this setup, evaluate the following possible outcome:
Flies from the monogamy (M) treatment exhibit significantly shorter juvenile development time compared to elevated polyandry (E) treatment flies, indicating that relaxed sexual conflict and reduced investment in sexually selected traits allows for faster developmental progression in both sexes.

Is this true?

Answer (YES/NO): NO